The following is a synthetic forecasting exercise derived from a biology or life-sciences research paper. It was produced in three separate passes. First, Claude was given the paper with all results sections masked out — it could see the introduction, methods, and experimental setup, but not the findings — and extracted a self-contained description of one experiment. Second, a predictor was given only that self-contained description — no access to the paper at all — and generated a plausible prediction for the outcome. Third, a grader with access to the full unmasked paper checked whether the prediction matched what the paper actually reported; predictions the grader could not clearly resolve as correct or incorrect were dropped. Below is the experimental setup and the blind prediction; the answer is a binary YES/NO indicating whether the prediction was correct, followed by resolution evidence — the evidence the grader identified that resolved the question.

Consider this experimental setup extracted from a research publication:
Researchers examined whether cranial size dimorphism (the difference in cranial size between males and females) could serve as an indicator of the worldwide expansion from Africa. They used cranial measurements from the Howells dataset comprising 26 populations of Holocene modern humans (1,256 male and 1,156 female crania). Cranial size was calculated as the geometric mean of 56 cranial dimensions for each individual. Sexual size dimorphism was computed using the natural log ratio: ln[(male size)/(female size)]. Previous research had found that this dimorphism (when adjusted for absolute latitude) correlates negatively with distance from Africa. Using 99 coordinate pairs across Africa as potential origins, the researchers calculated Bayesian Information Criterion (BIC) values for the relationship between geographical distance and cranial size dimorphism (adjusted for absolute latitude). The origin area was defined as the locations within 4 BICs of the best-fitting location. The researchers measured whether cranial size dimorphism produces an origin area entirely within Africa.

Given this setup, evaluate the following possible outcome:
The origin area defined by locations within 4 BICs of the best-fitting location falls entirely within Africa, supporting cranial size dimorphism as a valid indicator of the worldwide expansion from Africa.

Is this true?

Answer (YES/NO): YES